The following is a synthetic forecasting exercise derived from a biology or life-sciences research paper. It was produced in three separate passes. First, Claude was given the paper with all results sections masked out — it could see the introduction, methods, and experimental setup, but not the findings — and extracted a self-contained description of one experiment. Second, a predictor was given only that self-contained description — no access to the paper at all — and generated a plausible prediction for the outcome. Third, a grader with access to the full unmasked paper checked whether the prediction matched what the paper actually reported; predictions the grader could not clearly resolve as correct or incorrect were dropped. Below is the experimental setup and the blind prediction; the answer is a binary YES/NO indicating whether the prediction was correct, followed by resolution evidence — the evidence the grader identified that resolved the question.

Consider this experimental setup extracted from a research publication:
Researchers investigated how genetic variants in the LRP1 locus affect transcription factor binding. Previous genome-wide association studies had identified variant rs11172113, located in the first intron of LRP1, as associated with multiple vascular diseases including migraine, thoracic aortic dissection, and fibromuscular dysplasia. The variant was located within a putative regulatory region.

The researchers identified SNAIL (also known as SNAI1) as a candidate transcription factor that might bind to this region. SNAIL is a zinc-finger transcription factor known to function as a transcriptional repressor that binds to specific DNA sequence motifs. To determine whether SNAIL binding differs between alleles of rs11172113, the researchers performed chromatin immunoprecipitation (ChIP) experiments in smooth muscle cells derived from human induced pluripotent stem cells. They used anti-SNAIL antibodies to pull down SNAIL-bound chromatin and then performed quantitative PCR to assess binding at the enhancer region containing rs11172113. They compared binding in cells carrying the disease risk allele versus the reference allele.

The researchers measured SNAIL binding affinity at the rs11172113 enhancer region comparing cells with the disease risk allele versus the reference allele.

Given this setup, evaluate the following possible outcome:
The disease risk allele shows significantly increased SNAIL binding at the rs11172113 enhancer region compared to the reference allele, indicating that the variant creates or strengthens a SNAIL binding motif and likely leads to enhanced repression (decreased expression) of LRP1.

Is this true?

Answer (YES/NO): NO